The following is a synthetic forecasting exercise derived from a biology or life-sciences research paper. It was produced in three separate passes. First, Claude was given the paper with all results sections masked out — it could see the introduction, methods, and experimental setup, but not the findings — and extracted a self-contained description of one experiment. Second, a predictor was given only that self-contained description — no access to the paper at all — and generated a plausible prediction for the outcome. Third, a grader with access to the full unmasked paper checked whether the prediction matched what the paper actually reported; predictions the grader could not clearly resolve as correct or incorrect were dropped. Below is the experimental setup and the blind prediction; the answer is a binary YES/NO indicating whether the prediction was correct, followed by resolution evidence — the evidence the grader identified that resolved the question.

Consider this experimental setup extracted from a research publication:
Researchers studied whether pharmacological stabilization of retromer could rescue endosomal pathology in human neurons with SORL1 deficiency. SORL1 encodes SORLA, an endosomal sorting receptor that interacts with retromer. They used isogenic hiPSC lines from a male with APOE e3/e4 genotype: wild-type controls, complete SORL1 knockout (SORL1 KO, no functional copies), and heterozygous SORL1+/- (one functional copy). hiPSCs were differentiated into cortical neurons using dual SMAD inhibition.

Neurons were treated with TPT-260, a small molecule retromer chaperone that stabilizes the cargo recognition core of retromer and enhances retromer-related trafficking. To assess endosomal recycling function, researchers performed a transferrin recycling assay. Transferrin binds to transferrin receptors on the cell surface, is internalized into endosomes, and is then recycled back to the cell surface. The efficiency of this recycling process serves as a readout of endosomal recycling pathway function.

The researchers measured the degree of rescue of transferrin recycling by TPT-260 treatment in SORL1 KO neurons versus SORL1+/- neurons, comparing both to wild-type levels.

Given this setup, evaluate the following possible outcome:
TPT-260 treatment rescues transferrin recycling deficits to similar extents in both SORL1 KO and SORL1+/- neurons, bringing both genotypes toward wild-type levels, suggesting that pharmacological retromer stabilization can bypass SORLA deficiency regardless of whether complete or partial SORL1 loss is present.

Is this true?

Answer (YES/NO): NO